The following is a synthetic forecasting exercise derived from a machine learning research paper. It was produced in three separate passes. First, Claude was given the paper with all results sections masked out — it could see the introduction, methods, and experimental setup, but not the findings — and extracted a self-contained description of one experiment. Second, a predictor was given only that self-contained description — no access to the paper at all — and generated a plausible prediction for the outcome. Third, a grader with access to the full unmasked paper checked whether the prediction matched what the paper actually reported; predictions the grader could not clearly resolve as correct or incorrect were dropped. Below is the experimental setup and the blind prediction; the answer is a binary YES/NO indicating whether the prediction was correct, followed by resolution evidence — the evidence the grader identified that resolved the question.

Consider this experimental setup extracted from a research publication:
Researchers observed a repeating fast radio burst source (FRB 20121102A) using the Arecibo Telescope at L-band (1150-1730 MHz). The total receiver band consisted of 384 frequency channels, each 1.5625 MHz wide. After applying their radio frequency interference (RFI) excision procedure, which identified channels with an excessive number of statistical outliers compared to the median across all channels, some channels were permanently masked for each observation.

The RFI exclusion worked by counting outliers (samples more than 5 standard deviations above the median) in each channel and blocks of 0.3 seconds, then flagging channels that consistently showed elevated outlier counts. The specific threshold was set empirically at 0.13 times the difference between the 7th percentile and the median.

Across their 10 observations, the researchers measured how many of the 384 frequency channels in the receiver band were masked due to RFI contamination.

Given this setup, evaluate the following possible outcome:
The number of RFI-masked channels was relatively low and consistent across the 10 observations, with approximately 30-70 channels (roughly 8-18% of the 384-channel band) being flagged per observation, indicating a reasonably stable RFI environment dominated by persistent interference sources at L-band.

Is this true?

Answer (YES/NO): NO